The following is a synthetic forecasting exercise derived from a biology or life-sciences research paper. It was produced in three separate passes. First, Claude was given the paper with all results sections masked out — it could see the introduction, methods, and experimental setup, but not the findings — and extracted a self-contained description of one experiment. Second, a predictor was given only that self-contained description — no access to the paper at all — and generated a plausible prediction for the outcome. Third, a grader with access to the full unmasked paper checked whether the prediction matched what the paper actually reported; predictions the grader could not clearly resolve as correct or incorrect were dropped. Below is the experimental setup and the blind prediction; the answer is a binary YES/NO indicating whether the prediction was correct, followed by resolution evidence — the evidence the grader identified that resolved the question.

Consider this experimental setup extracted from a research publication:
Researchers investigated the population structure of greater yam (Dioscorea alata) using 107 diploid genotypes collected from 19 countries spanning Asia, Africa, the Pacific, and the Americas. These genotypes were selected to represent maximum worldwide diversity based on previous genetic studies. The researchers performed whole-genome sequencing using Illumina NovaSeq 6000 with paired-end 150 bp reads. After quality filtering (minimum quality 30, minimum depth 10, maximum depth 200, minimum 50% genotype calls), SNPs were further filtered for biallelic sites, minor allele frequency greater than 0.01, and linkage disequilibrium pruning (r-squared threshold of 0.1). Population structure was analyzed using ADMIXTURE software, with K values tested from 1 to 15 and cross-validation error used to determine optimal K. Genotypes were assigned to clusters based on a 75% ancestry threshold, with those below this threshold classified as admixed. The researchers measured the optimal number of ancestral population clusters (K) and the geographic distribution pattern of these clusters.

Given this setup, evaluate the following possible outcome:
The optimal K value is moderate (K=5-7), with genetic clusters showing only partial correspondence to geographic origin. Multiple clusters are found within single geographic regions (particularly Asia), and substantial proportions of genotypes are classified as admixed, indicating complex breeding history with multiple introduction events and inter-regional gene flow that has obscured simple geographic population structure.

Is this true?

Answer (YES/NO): NO